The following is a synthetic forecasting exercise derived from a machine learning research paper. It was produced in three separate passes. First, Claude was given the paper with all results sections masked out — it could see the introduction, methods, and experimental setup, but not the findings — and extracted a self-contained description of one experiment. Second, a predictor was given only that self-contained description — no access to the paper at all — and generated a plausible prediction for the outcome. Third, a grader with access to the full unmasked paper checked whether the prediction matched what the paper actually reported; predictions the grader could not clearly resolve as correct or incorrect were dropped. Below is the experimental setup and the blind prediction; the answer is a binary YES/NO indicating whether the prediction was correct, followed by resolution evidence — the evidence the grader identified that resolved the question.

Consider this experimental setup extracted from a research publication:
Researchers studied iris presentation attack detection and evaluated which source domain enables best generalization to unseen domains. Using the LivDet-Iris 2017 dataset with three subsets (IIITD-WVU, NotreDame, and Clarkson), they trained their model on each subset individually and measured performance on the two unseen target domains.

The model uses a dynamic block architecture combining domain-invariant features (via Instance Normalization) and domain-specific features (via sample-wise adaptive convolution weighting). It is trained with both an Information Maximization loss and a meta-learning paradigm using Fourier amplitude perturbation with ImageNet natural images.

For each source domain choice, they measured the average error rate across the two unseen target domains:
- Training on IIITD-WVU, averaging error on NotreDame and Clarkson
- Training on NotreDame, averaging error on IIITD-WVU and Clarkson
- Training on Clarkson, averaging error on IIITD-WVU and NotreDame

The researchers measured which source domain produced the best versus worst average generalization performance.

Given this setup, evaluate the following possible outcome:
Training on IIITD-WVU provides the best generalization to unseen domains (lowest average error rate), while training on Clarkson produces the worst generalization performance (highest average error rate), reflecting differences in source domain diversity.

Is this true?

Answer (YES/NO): NO